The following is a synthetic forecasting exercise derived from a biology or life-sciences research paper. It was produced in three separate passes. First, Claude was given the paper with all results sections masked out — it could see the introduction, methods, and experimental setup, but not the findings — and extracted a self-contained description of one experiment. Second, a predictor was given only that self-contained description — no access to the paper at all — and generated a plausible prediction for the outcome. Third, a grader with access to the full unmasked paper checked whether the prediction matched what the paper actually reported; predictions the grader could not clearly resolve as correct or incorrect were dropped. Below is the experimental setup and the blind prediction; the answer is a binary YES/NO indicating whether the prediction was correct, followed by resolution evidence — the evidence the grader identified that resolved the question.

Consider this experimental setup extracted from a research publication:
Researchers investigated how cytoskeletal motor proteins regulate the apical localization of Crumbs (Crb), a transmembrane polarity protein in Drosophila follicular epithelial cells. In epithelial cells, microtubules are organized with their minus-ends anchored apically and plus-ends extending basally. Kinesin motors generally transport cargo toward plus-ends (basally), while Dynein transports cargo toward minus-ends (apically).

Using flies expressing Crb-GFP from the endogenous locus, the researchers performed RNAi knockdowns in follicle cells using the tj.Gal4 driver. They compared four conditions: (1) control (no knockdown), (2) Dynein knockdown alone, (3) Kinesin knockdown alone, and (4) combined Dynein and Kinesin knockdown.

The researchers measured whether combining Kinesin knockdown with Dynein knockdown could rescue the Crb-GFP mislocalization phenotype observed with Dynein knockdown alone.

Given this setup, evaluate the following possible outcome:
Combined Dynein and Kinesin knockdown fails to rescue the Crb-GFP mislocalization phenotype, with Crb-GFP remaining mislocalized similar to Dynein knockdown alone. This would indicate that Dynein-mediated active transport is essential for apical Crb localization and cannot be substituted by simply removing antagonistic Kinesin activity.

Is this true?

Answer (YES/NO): NO